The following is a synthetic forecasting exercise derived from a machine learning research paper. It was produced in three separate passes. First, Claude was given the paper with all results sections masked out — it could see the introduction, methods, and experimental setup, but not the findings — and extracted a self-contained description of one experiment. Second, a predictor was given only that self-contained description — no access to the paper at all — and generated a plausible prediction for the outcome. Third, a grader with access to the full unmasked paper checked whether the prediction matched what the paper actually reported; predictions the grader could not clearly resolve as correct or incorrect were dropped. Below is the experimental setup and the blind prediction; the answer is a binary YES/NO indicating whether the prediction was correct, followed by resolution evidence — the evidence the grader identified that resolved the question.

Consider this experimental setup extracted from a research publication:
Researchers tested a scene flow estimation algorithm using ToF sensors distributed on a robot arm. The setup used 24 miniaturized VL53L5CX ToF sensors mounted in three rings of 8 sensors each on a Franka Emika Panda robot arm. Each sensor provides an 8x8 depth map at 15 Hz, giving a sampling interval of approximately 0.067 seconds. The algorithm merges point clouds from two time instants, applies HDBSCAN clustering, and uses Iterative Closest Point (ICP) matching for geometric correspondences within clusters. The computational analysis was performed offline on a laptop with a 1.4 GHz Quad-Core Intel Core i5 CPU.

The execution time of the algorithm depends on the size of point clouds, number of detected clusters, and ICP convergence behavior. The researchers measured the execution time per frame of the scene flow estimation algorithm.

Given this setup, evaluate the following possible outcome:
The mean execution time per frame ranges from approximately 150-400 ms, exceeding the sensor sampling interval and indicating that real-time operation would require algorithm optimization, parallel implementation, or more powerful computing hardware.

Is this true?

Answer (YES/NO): NO